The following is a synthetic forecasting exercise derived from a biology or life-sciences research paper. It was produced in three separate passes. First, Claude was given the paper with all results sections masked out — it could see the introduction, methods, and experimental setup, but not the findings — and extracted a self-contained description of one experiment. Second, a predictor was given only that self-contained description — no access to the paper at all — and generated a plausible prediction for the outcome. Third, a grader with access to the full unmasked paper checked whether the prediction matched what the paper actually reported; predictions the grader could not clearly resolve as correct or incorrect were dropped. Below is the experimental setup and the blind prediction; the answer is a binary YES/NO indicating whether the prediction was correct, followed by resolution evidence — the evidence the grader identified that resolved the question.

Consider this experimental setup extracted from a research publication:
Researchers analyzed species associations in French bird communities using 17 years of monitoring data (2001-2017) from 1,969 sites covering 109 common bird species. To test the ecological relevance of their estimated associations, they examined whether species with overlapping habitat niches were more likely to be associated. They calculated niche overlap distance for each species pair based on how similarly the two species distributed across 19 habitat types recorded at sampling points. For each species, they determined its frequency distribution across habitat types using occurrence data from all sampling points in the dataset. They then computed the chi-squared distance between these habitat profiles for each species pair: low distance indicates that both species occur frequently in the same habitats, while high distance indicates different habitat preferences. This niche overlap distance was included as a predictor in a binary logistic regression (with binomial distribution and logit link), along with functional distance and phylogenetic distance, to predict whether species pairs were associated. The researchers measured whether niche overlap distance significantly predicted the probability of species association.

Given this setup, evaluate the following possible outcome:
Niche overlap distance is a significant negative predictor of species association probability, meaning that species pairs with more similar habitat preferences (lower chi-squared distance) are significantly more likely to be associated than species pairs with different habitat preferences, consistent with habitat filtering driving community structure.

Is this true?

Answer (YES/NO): YES